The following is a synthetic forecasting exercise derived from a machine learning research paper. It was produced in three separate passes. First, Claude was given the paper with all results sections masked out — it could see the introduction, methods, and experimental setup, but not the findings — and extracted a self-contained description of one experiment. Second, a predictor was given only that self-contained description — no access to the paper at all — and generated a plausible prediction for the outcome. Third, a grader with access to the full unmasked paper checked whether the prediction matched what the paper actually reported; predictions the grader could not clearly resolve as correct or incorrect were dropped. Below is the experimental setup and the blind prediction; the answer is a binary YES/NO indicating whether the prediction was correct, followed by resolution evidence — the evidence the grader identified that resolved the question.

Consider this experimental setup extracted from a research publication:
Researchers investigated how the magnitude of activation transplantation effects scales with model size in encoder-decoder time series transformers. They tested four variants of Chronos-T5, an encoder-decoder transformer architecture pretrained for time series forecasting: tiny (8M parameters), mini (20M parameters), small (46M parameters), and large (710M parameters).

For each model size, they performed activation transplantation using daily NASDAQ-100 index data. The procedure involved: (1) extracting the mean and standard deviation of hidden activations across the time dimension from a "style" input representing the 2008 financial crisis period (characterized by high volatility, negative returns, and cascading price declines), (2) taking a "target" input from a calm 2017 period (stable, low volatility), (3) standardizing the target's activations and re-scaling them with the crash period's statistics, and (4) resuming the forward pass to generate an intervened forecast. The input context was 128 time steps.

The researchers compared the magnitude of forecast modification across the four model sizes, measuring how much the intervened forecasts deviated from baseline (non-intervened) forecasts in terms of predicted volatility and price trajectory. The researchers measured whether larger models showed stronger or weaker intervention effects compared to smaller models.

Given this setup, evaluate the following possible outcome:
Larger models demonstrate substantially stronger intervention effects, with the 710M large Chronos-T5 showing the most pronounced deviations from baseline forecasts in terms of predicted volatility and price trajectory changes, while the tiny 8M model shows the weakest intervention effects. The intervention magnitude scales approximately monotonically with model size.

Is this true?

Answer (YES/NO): NO